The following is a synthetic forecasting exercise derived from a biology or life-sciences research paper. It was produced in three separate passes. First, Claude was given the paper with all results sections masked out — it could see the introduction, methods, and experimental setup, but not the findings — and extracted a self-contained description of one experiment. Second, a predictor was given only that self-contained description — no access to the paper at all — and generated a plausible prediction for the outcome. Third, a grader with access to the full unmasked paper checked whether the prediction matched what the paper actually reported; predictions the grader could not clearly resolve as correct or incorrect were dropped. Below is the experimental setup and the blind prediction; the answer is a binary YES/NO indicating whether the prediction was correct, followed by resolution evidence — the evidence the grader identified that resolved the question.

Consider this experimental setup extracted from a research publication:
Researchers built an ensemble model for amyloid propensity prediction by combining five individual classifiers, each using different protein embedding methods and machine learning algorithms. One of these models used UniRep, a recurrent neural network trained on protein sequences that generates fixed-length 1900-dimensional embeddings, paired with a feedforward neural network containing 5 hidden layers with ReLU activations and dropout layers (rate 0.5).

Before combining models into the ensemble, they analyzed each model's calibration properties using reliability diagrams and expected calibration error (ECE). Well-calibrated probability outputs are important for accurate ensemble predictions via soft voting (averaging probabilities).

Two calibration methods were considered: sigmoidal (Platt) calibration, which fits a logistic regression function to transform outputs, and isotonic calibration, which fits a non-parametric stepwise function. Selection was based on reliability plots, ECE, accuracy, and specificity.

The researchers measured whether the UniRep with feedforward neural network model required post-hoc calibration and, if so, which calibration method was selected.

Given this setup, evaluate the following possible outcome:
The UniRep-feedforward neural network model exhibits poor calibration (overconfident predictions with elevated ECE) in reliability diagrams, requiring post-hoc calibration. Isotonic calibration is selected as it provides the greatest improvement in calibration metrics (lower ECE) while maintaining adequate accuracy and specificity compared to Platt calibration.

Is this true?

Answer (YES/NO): NO